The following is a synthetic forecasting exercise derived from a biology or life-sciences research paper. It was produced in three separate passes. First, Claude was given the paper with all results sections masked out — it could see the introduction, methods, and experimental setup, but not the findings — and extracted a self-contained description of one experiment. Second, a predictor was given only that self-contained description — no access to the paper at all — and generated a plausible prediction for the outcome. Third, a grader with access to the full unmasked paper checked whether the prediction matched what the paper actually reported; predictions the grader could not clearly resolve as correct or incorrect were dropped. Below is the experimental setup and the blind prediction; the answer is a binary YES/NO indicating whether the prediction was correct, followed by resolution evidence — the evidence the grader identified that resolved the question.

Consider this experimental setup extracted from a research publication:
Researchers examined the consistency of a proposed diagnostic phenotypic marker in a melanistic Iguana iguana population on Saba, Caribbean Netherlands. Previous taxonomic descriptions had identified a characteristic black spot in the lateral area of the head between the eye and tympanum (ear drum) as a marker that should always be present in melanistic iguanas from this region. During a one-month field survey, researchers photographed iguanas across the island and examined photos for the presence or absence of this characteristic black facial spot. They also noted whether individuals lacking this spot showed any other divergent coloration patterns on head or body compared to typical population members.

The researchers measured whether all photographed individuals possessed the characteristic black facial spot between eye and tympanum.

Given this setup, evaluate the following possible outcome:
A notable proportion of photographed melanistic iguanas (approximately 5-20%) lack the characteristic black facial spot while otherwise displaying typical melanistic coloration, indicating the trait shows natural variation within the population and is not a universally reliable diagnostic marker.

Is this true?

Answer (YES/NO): NO